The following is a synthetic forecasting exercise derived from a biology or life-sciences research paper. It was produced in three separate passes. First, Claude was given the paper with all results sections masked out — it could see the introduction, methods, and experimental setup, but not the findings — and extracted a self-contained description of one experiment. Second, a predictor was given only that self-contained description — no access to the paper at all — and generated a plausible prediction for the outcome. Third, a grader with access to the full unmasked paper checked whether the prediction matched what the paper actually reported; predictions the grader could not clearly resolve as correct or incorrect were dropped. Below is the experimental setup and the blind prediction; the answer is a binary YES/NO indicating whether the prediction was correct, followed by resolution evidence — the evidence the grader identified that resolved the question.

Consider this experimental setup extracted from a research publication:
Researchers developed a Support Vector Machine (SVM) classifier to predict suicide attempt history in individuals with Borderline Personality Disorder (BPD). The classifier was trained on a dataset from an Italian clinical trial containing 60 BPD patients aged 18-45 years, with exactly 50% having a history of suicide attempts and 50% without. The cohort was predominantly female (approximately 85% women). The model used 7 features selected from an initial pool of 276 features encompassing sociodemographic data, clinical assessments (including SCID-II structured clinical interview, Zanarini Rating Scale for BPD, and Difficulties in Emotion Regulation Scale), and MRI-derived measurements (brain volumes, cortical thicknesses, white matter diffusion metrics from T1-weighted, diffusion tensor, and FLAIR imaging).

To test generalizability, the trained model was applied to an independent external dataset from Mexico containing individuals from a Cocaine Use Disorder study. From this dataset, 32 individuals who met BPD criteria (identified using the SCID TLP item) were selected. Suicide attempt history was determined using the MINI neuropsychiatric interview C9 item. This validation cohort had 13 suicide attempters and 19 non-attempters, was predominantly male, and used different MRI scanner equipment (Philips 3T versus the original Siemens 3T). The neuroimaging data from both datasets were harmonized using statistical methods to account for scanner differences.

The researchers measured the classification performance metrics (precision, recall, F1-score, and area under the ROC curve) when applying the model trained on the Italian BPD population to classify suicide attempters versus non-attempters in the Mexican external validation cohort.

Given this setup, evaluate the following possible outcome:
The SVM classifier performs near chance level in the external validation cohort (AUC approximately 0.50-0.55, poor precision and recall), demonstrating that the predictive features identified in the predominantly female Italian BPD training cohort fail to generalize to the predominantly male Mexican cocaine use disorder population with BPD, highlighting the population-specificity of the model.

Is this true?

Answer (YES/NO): NO